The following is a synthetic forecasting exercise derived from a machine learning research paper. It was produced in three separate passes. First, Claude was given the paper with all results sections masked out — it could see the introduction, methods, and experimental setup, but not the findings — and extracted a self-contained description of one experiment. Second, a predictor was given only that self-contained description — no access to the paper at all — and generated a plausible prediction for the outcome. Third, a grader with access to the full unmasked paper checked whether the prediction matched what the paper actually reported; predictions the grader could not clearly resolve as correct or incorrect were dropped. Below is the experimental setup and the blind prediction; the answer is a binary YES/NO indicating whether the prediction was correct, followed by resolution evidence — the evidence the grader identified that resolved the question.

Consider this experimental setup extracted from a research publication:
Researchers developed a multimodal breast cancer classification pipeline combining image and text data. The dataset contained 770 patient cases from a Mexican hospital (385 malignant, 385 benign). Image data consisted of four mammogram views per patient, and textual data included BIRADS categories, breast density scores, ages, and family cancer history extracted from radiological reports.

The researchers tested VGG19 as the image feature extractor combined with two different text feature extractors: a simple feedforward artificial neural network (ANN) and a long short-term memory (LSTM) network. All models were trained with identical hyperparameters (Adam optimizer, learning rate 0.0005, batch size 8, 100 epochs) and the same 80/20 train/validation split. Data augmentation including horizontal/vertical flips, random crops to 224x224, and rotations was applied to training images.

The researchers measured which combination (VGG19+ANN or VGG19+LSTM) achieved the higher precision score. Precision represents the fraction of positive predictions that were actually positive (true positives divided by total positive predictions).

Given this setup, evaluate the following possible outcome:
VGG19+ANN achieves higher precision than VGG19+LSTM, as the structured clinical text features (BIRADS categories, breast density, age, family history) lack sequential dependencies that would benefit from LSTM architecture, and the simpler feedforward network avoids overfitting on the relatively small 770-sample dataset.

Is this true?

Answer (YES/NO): YES